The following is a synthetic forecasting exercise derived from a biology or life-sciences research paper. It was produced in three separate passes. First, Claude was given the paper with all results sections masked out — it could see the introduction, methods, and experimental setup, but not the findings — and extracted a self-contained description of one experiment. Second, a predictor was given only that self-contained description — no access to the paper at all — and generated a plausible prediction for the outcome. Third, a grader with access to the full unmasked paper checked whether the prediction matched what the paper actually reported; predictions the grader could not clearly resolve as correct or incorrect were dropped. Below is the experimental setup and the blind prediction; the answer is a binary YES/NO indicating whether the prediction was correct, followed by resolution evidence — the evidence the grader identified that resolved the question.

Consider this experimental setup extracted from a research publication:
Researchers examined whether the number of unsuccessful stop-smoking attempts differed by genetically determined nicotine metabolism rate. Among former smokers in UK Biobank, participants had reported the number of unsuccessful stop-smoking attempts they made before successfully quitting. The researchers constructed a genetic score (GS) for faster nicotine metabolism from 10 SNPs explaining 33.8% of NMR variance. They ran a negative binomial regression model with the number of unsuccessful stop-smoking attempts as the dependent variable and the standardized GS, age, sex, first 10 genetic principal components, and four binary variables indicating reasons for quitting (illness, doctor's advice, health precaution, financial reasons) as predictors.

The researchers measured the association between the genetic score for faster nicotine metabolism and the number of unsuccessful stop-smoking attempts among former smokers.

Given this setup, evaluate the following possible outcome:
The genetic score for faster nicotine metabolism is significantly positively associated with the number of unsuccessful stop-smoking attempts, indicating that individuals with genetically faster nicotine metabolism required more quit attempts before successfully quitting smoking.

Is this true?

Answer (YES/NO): YES